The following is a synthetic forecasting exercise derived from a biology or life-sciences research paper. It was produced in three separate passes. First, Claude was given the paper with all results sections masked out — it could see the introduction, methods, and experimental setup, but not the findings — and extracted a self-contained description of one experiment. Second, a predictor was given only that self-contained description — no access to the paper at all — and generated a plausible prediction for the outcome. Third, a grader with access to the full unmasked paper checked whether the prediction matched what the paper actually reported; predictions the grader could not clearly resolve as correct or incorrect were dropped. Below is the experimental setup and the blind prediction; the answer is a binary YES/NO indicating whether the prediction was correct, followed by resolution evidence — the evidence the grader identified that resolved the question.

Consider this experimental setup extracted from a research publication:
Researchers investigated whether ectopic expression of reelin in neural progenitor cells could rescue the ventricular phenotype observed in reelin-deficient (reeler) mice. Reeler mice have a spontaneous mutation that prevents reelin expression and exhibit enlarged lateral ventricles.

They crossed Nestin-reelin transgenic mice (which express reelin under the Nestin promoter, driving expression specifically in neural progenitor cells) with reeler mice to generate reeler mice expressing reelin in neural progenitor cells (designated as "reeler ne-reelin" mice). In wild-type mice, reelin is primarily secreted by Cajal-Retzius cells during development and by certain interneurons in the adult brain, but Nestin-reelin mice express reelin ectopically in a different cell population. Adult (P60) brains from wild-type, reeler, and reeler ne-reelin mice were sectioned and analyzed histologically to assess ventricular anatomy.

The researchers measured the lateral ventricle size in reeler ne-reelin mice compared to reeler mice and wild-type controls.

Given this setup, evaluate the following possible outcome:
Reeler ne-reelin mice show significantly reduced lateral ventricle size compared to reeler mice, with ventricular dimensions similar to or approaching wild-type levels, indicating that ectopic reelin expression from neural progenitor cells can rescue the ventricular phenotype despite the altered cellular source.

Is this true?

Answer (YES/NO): YES